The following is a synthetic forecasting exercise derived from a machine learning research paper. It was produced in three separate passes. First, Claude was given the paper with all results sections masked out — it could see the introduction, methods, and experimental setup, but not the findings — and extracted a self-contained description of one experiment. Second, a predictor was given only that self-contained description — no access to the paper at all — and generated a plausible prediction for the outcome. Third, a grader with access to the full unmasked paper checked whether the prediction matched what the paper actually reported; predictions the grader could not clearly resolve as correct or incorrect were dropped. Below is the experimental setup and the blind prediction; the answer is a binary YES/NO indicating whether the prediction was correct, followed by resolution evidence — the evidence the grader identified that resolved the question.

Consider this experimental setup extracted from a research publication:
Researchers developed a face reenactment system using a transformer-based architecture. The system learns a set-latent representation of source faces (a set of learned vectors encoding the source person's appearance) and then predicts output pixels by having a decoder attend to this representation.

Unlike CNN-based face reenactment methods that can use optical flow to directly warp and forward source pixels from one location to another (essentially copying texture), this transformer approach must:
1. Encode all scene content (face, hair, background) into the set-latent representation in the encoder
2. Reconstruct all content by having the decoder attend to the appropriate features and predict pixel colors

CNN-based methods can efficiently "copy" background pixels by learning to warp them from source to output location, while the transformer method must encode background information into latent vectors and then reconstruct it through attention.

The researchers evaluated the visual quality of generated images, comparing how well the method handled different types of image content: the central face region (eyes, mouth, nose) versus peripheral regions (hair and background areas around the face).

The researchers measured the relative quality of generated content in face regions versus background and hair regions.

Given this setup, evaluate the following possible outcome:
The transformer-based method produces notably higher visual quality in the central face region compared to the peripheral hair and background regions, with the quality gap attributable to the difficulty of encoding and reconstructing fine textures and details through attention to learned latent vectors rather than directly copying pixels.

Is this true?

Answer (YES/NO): YES